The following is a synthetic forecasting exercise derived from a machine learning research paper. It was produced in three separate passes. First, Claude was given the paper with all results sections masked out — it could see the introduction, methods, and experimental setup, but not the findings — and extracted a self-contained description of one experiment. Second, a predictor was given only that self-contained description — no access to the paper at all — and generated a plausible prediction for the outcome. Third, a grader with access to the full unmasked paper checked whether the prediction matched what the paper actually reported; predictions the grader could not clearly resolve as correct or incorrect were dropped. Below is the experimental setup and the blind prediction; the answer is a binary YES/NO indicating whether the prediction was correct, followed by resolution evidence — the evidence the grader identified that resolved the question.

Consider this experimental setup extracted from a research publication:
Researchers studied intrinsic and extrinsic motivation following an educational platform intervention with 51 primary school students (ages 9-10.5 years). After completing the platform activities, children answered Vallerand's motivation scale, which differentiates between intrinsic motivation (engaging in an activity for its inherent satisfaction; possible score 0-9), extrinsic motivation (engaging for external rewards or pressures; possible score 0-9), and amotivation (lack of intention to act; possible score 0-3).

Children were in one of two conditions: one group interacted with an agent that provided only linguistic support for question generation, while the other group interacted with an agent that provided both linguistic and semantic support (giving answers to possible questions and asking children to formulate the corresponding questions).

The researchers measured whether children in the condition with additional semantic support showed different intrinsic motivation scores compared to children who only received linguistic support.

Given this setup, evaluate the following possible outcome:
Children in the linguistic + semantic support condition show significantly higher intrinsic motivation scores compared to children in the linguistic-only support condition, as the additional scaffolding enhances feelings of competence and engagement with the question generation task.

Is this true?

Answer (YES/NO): NO